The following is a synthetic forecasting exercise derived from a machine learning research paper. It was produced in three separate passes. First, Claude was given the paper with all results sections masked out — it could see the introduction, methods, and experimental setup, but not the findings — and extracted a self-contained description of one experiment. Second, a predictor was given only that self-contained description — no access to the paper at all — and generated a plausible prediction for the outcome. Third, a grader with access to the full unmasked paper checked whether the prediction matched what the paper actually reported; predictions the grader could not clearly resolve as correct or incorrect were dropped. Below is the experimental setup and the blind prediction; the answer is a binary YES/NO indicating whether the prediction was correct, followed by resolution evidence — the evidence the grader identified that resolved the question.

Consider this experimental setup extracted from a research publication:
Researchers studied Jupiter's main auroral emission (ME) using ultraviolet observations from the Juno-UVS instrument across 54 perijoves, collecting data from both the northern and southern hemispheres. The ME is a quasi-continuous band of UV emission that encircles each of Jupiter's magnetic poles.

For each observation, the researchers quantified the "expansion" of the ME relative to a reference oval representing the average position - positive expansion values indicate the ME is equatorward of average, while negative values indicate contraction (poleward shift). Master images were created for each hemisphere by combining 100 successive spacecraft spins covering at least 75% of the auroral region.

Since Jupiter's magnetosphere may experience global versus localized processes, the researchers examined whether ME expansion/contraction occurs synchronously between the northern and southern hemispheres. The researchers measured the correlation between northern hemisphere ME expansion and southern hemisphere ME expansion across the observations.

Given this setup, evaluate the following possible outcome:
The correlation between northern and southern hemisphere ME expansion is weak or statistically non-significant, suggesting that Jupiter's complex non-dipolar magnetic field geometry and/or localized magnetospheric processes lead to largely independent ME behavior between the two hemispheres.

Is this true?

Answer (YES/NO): NO